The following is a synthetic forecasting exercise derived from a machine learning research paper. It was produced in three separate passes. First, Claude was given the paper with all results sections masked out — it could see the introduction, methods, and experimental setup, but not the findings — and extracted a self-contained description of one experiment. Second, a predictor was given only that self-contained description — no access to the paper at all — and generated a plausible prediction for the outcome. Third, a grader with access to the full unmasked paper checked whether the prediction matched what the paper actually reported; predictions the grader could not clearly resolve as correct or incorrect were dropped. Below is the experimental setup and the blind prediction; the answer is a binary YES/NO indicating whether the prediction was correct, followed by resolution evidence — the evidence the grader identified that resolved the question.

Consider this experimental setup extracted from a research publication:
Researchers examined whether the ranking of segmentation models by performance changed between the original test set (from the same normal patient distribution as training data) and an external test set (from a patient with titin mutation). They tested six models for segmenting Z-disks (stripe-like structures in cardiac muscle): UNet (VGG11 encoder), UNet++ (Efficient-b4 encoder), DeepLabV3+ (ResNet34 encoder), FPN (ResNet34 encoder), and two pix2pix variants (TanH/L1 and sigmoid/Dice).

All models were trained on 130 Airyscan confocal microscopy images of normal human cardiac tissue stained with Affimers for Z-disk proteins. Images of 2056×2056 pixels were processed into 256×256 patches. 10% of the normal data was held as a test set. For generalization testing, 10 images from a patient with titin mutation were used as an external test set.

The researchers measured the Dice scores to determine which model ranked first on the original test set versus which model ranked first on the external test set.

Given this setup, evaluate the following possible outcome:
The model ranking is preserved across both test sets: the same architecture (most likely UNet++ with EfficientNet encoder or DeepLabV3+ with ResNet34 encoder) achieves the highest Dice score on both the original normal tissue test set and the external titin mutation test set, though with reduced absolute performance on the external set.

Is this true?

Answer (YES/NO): NO